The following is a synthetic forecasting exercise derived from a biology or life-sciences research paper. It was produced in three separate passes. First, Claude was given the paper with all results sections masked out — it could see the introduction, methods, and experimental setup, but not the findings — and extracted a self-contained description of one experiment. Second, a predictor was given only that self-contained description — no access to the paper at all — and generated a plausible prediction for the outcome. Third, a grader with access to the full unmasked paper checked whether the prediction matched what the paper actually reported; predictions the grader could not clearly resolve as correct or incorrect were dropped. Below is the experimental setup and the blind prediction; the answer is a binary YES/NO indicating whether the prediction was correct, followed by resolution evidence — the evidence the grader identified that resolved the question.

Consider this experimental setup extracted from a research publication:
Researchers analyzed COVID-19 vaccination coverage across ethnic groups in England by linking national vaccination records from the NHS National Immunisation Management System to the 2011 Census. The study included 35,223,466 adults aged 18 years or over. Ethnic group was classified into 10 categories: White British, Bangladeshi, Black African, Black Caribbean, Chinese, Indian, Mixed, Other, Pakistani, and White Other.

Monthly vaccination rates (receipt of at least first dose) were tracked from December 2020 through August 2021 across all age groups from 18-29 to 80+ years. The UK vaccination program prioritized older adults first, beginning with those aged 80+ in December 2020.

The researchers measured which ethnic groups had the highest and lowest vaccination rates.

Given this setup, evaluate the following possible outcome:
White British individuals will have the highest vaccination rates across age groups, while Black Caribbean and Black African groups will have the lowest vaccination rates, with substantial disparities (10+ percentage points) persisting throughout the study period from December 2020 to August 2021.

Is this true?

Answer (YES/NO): NO